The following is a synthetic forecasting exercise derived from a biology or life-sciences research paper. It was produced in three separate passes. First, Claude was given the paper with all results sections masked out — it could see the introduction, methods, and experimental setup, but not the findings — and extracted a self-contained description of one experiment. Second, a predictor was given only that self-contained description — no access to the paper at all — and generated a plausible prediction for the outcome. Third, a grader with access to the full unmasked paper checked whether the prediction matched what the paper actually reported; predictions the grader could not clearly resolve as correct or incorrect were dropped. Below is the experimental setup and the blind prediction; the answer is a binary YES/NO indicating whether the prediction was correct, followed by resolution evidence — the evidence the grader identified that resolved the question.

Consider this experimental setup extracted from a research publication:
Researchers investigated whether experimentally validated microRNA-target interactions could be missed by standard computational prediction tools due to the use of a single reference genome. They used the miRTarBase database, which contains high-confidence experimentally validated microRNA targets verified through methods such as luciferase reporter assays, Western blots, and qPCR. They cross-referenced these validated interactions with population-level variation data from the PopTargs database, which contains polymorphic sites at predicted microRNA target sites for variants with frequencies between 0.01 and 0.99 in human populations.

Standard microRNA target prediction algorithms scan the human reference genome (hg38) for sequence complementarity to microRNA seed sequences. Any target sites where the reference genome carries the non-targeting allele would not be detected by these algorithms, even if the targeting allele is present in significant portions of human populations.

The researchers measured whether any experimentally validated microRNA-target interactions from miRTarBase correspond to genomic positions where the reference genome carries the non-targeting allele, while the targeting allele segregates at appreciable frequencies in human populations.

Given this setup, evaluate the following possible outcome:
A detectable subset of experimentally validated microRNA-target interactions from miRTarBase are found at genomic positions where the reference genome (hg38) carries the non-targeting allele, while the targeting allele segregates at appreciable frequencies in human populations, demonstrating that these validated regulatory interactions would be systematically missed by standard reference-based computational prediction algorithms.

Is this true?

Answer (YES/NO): YES